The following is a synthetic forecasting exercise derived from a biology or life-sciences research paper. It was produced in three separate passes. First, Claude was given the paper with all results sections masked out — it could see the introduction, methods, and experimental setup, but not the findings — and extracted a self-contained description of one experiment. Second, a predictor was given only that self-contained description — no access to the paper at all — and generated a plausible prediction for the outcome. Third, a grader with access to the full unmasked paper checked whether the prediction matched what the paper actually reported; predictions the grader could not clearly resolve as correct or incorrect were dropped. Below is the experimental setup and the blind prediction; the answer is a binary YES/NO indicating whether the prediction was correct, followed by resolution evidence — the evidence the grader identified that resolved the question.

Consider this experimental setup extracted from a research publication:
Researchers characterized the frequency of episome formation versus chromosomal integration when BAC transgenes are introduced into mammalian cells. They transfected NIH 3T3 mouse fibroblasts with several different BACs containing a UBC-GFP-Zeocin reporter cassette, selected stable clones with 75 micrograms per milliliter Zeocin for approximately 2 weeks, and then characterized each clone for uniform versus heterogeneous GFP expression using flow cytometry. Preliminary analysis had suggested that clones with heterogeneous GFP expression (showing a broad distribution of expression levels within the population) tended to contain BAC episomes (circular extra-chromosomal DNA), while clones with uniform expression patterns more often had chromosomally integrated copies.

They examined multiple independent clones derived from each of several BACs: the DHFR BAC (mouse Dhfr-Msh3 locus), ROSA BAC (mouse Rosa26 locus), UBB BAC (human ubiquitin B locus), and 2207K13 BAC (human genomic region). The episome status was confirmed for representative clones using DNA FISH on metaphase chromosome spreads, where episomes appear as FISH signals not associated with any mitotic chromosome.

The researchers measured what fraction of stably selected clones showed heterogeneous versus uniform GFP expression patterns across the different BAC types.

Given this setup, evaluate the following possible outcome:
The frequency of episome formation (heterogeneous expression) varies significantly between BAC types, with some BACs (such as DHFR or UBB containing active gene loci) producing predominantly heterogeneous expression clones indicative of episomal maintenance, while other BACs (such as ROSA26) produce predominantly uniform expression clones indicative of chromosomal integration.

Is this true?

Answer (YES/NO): NO